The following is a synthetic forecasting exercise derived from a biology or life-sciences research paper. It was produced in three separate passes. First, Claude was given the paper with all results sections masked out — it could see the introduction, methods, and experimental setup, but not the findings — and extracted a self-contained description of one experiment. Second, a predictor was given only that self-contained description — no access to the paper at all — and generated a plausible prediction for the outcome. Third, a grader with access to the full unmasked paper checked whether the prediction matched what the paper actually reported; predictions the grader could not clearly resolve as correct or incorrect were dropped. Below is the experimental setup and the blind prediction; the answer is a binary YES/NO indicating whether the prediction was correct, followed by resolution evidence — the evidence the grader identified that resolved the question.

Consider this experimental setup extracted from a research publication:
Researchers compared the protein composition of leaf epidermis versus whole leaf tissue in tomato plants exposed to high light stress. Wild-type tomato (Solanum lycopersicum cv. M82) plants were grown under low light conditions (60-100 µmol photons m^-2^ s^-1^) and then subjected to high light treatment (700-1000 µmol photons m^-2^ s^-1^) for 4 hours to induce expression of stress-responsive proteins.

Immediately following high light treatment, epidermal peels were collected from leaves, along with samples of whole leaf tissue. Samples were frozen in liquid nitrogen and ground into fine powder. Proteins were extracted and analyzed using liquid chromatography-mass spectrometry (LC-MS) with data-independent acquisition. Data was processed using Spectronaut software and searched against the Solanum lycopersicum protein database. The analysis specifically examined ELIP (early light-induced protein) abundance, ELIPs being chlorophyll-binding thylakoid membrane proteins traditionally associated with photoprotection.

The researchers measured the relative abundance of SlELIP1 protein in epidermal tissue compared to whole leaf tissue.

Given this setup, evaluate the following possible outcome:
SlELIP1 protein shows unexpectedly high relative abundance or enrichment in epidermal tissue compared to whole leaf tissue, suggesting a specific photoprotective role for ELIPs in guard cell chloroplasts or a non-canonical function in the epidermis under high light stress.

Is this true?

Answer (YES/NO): YES